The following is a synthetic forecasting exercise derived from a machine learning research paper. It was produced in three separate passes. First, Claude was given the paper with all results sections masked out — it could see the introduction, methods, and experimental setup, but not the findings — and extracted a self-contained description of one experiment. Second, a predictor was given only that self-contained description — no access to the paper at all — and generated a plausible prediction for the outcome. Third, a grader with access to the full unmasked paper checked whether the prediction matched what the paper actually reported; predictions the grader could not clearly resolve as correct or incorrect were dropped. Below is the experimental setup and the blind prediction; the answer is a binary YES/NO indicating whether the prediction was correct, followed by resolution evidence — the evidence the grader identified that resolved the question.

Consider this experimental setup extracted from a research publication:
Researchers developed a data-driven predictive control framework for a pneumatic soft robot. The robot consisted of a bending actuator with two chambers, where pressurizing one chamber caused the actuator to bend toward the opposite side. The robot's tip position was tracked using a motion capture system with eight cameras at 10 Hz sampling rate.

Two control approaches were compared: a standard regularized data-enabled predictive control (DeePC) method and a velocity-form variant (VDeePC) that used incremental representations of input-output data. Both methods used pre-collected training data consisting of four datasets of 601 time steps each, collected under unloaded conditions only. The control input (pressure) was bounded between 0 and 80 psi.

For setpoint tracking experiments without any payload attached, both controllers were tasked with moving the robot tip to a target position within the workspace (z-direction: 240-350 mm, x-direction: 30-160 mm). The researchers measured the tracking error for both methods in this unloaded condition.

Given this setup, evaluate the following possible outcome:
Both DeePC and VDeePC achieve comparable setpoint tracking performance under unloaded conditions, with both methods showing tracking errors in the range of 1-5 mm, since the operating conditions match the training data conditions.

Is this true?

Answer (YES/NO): NO